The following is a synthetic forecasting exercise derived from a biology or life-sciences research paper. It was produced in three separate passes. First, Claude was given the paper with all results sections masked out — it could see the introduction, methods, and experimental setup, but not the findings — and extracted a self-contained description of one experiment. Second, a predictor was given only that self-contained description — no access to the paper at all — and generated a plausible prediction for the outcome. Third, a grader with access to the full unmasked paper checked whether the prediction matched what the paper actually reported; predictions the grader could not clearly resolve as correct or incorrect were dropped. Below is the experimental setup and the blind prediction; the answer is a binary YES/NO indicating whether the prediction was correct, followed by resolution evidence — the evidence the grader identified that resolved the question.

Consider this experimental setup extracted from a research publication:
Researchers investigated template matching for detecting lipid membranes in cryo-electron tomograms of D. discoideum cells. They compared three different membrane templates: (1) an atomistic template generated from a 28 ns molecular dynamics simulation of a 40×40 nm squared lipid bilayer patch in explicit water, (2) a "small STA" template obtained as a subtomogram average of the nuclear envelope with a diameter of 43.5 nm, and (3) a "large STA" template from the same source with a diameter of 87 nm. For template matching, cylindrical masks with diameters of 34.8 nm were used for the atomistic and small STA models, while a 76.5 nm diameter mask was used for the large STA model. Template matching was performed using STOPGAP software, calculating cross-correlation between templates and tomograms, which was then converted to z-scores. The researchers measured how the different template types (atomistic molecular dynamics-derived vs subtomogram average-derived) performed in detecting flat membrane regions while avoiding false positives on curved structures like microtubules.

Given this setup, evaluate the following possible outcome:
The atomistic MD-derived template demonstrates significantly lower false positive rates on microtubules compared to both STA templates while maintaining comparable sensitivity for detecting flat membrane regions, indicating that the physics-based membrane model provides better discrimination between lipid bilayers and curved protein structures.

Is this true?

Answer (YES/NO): NO